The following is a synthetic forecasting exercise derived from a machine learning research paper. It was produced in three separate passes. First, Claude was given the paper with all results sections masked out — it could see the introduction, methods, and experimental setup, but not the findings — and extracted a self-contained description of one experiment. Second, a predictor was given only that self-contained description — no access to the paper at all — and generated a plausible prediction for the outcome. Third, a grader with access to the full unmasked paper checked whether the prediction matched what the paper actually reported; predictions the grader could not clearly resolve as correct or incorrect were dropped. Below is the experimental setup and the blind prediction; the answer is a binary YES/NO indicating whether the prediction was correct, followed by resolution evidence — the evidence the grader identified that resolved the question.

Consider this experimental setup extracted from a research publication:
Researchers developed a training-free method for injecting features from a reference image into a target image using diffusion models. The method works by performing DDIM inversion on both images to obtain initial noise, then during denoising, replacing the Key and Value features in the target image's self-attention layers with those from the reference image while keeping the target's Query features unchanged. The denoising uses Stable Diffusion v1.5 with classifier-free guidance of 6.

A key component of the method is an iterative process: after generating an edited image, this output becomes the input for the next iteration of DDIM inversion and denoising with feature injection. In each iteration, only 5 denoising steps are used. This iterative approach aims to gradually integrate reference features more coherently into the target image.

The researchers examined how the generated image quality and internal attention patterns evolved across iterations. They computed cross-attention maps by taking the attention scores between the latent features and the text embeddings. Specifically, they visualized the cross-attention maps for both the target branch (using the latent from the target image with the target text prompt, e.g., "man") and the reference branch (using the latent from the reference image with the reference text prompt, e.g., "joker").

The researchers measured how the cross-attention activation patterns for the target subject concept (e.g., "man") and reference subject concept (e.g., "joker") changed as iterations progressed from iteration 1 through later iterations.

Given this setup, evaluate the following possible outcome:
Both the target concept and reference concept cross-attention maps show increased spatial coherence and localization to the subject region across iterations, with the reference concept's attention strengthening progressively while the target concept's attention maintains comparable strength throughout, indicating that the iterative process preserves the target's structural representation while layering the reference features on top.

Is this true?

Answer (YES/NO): NO